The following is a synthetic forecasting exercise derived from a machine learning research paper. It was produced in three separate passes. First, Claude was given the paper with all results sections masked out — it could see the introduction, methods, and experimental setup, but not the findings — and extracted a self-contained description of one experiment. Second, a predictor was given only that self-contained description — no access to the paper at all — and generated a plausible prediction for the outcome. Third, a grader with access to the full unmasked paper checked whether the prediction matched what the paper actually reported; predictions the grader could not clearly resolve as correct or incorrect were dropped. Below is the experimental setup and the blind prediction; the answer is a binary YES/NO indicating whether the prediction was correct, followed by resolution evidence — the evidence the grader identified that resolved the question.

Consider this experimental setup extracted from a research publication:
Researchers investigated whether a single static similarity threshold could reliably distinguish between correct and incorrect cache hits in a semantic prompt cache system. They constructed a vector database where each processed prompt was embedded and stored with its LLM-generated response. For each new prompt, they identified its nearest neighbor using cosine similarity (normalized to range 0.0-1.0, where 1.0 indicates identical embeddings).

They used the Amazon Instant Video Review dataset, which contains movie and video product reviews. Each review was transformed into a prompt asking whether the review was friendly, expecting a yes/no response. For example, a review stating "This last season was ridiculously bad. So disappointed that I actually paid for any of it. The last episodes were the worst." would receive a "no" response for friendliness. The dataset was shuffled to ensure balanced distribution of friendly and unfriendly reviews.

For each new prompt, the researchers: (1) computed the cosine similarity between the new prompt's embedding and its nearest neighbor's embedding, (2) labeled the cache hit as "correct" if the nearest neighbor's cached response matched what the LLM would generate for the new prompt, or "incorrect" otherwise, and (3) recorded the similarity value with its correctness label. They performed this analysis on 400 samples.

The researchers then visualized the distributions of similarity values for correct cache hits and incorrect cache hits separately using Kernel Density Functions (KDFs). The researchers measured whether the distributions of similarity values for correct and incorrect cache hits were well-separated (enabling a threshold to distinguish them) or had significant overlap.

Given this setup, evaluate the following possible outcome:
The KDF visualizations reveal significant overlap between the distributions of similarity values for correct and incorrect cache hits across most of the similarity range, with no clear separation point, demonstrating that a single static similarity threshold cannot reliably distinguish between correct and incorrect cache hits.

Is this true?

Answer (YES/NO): YES